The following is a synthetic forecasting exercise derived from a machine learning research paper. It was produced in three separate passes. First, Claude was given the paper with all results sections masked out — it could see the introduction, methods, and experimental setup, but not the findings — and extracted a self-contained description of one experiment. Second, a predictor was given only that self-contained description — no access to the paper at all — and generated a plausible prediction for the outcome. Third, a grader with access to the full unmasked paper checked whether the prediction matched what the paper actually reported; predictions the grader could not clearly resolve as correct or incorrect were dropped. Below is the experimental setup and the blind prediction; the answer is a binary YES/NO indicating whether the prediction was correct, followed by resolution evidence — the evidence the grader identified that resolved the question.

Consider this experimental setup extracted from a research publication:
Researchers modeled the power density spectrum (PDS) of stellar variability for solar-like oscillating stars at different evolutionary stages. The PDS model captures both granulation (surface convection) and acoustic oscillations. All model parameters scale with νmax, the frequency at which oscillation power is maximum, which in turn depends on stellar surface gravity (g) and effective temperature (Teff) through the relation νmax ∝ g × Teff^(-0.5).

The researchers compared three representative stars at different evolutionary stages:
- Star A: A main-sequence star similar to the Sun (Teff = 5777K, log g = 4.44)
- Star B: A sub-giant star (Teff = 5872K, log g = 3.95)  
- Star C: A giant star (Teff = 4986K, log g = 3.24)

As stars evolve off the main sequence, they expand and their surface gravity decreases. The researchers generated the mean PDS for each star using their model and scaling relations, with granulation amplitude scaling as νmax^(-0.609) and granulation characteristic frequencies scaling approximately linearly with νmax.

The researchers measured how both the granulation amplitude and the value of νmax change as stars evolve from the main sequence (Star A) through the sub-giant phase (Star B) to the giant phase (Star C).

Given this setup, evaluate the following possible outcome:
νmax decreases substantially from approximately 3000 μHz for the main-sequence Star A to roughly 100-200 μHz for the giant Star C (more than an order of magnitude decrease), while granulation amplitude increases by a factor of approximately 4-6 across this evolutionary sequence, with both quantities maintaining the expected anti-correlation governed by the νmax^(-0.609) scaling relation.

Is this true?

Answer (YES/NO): NO